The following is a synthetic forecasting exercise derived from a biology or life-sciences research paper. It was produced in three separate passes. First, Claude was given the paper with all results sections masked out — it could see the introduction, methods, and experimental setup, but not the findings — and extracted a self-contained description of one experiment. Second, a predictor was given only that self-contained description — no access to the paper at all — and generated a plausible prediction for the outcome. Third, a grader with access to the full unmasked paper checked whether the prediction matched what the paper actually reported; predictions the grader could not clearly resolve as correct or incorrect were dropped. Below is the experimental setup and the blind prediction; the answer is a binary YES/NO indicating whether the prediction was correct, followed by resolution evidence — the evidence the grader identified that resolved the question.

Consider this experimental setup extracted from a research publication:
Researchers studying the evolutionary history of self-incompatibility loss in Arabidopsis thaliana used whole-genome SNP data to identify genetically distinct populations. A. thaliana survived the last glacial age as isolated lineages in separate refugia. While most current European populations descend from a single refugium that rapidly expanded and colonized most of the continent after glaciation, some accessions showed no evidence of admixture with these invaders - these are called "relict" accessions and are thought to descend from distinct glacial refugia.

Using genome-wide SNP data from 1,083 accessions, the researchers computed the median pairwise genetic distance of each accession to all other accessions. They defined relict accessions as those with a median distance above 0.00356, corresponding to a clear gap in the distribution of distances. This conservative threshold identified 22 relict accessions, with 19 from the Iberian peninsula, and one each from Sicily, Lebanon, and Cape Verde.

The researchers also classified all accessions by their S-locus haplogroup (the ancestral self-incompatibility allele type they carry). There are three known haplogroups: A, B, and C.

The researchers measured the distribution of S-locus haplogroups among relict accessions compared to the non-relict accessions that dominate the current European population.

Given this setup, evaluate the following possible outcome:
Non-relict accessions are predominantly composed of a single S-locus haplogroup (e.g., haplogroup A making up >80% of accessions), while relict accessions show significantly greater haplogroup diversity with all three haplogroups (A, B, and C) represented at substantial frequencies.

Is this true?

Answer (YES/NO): NO